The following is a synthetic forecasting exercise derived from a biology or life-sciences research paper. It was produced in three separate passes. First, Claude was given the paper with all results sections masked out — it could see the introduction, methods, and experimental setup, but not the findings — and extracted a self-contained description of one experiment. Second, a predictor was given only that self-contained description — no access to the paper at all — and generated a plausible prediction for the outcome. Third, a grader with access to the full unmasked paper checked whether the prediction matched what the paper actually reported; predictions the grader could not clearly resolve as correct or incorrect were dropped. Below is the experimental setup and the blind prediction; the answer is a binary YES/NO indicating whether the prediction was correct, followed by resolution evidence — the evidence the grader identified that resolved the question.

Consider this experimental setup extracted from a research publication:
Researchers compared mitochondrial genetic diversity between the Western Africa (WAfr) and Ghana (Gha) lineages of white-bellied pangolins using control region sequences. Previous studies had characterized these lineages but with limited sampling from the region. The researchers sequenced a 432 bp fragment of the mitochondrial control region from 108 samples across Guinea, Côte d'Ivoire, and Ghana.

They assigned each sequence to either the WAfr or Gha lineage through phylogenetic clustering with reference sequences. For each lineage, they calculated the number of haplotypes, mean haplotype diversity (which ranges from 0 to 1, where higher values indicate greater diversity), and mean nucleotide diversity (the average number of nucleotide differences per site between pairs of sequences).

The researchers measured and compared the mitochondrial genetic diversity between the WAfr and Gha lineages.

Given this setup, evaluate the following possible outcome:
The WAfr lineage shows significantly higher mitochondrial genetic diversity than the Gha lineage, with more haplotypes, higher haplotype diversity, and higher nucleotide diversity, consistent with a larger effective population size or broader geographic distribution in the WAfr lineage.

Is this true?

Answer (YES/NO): NO